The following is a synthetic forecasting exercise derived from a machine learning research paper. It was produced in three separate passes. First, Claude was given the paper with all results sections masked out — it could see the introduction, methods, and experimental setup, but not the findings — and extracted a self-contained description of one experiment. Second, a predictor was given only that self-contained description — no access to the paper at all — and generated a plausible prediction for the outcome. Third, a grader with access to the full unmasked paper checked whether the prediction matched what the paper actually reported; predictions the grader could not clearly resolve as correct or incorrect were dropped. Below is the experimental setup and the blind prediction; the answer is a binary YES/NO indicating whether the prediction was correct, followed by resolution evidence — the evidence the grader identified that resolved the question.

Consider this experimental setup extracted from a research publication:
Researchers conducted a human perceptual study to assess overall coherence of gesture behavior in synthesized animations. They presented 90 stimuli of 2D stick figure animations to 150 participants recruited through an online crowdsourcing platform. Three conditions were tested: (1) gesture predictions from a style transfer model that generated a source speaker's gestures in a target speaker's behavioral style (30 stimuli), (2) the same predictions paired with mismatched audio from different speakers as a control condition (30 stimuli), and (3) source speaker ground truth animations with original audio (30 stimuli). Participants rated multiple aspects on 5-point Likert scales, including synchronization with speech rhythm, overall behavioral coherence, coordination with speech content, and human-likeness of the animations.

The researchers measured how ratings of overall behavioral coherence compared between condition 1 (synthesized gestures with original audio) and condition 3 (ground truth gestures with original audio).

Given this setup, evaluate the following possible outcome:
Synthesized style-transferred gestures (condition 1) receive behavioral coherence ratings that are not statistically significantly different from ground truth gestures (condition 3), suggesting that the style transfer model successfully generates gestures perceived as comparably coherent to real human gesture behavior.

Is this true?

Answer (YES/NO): NO